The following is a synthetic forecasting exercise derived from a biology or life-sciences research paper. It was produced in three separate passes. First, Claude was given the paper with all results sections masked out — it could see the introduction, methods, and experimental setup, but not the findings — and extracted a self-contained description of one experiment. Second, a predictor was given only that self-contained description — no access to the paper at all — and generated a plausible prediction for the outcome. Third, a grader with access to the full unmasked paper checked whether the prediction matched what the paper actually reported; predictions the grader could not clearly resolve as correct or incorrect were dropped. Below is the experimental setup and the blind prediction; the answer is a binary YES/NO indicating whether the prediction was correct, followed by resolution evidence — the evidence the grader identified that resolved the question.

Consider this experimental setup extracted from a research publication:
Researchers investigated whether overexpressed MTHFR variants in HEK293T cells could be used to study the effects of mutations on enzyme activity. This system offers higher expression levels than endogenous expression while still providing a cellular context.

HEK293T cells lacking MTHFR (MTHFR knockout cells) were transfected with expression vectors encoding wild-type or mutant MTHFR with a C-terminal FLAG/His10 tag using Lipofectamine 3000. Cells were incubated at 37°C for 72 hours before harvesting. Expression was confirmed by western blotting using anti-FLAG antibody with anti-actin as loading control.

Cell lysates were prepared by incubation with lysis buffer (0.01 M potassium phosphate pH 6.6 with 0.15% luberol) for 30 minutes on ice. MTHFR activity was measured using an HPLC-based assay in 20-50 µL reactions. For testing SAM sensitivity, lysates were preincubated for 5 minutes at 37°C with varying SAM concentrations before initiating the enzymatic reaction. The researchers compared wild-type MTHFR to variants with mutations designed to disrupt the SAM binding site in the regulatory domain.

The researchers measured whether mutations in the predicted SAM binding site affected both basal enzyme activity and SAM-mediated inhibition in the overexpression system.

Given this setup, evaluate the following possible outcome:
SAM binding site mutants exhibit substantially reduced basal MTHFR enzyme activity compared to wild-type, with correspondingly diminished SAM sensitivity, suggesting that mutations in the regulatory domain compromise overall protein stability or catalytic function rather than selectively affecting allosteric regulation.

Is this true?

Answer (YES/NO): NO